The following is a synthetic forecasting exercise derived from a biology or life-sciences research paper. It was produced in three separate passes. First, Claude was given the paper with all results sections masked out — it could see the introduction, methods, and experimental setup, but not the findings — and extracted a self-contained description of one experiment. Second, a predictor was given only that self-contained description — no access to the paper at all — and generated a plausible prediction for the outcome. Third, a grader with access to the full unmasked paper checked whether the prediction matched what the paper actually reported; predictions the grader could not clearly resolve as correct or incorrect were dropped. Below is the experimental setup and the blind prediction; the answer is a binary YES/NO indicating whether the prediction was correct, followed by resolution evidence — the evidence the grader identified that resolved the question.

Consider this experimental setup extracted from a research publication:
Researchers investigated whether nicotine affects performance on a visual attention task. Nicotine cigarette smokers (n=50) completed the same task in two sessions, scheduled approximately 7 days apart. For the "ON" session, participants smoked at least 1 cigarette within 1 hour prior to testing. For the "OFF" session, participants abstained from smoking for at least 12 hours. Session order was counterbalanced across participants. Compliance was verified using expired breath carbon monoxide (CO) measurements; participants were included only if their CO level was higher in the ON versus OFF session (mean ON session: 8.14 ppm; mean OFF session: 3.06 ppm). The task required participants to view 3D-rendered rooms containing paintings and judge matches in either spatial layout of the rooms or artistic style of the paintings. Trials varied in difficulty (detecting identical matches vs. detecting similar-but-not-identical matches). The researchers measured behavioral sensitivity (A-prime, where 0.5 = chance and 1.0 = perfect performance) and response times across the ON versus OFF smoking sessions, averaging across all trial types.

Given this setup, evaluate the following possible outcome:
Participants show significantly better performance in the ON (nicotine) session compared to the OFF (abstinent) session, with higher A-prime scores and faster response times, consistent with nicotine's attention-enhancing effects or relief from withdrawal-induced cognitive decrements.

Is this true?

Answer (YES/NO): NO